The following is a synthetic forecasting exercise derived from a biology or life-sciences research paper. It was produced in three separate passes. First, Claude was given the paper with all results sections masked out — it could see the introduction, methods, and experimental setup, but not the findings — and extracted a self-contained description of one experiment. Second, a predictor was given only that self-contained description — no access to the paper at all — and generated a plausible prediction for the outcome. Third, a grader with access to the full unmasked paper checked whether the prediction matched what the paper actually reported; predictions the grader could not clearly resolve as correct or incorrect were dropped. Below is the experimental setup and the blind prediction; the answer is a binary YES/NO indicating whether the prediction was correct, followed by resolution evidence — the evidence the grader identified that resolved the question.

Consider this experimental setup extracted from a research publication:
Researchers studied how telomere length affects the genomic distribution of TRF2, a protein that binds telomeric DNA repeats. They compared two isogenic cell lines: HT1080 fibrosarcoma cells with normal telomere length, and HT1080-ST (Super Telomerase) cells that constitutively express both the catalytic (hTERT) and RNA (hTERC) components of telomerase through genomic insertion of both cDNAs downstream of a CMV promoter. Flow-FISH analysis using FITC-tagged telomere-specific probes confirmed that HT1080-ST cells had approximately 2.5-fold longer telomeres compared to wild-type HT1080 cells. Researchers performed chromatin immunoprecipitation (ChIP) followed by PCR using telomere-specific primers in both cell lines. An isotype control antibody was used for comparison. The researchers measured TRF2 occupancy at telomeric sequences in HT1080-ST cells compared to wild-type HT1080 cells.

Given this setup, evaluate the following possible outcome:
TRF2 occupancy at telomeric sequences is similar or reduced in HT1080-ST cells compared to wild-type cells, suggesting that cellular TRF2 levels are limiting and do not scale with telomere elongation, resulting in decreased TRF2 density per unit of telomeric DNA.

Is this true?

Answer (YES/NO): NO